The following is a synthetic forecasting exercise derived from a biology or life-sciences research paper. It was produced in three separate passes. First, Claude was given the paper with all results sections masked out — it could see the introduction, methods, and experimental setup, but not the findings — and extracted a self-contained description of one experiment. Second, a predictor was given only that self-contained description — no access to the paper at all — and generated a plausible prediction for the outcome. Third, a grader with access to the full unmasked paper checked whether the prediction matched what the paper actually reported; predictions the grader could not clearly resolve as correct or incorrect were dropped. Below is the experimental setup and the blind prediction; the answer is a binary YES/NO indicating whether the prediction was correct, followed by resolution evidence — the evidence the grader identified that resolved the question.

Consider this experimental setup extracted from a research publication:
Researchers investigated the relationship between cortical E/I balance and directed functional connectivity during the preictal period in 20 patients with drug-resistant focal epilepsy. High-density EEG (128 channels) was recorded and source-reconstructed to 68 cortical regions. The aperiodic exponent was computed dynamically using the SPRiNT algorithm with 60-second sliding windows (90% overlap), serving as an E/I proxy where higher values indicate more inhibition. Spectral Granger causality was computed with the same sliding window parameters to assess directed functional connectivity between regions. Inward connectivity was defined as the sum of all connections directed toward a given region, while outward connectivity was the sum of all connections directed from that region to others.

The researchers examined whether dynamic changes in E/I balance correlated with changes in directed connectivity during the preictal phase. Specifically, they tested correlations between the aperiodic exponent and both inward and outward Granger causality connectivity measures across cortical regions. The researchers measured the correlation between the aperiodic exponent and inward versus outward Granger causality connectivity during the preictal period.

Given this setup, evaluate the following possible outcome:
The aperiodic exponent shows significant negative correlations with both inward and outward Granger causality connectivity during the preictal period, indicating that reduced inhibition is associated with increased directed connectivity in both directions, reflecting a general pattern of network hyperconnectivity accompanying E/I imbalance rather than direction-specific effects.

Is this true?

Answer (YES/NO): NO